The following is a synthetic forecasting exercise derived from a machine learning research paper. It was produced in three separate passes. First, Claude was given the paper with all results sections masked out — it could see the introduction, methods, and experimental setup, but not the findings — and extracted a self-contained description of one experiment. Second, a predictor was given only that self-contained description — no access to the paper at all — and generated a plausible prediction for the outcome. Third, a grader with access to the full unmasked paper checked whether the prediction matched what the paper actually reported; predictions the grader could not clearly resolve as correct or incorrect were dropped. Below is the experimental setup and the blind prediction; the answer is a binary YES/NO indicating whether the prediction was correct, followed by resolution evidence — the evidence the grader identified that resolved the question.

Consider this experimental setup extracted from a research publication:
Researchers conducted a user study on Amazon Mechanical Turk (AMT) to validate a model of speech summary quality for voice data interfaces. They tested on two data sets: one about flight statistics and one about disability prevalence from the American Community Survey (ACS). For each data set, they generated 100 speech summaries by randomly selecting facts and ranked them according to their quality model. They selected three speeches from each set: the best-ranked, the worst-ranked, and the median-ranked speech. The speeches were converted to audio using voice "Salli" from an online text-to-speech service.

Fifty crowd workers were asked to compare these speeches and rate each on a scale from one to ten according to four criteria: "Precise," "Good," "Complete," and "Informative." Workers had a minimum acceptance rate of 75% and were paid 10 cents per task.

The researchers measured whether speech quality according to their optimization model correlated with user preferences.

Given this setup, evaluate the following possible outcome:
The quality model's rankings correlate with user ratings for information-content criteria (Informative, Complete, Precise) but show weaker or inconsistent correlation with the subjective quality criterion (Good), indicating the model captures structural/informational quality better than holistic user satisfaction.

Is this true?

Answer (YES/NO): NO